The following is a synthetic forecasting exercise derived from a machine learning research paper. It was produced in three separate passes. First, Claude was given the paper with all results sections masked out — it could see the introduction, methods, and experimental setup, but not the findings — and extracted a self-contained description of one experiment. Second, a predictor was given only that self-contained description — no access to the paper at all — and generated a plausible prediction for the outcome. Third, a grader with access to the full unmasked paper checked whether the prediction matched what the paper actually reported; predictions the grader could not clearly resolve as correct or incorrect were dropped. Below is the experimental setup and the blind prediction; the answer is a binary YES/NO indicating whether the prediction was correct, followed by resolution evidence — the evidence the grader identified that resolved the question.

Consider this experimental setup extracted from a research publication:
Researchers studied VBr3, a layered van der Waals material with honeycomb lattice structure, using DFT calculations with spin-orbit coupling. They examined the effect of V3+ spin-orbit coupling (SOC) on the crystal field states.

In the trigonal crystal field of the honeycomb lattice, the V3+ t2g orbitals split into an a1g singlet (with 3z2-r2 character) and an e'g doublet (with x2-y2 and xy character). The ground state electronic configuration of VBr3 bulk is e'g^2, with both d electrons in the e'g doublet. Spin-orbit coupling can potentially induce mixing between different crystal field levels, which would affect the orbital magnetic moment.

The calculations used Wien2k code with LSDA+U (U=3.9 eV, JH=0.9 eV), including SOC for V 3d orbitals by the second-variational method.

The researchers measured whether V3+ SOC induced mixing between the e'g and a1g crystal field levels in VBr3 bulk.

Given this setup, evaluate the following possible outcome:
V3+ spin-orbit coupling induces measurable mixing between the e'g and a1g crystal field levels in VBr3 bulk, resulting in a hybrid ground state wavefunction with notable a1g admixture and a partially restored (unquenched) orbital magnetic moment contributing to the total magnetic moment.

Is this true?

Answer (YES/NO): NO